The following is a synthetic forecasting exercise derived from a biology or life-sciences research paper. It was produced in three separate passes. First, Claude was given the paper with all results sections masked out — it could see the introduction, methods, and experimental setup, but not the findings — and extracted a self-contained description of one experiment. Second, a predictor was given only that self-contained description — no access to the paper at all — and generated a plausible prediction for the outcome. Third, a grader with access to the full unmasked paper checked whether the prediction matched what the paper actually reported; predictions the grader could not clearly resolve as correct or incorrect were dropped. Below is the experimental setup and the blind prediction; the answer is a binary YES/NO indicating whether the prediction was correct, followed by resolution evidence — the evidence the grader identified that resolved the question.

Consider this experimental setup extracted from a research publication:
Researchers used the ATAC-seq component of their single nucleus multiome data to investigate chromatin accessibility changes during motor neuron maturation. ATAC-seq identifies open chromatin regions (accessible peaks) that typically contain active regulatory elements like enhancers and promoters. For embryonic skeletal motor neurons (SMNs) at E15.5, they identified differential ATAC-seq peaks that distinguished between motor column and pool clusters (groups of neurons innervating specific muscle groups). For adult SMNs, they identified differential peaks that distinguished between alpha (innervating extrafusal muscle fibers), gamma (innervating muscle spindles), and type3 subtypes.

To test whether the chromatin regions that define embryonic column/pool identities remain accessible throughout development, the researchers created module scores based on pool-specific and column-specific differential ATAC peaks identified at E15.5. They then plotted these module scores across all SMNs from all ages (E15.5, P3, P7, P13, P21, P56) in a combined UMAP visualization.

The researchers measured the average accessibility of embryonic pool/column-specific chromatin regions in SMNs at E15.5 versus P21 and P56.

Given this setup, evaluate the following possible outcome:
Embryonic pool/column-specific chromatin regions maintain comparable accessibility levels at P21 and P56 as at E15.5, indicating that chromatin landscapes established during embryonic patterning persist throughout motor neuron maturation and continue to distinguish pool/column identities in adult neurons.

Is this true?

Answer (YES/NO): NO